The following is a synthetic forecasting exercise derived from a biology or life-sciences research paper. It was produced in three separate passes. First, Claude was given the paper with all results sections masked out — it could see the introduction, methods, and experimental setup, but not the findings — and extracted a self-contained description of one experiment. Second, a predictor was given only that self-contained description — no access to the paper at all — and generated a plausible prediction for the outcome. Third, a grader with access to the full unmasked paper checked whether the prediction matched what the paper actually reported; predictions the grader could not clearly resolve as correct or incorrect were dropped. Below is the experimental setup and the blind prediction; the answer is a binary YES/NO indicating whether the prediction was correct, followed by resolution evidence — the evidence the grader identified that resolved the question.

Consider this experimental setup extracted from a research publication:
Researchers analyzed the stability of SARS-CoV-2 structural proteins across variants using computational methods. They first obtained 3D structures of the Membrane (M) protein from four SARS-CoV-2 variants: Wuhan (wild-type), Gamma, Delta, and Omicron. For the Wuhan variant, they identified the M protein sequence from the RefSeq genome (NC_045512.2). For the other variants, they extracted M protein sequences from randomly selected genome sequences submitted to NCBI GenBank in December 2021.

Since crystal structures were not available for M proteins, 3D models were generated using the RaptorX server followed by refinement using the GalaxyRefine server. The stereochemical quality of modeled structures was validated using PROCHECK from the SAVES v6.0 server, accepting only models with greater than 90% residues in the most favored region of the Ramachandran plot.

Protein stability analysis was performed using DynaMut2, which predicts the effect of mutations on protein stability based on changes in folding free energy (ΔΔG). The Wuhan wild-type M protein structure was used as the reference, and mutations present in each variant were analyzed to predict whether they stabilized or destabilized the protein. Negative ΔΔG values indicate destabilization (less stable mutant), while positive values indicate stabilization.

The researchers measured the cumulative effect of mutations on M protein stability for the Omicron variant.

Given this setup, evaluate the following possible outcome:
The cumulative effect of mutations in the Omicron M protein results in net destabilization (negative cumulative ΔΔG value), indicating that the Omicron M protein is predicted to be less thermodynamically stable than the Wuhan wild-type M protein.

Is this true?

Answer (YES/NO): YES